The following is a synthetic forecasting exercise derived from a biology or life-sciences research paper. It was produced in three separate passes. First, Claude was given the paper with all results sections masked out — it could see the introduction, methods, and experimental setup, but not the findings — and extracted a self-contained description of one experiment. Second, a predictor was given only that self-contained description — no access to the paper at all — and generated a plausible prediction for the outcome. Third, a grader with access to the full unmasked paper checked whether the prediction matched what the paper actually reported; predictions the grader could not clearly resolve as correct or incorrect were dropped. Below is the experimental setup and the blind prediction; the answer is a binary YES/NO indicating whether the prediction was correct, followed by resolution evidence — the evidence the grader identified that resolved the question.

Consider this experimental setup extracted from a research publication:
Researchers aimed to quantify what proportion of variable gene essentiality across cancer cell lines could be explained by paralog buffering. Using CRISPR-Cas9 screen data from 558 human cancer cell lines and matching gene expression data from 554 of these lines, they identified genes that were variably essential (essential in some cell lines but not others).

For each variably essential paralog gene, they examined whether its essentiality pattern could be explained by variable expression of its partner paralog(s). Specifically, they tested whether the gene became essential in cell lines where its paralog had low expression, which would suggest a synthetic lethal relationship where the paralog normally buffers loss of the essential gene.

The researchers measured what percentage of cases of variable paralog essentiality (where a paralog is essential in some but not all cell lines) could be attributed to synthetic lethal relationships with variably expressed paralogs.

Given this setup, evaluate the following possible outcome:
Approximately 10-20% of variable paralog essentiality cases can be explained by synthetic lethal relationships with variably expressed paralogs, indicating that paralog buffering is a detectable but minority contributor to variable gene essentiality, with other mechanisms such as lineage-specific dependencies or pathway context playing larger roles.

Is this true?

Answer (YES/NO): YES